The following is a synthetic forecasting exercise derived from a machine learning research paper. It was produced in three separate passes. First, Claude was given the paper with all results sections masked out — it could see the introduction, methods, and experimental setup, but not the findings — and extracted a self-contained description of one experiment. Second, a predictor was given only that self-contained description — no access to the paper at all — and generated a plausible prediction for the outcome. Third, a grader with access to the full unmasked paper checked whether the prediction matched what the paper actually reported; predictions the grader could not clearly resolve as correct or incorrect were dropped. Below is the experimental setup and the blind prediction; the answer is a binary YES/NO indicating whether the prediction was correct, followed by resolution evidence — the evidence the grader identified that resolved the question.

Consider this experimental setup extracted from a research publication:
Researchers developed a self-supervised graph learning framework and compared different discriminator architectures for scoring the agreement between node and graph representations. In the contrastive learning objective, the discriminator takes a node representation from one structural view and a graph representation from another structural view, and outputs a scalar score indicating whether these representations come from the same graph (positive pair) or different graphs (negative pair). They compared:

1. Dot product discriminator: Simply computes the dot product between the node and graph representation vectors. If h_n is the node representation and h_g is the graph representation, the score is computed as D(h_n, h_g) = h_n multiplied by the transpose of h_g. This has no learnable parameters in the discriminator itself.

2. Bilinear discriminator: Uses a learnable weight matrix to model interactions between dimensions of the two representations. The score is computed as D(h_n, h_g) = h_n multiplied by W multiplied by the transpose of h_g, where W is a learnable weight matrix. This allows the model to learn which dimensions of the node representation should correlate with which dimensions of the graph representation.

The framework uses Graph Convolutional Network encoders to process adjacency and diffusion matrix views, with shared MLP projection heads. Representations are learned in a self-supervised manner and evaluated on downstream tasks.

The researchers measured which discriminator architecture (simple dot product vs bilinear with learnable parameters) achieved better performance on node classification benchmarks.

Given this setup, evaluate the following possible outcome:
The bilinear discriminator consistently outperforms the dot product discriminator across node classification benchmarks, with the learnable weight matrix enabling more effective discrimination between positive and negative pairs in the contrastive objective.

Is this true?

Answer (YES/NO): NO